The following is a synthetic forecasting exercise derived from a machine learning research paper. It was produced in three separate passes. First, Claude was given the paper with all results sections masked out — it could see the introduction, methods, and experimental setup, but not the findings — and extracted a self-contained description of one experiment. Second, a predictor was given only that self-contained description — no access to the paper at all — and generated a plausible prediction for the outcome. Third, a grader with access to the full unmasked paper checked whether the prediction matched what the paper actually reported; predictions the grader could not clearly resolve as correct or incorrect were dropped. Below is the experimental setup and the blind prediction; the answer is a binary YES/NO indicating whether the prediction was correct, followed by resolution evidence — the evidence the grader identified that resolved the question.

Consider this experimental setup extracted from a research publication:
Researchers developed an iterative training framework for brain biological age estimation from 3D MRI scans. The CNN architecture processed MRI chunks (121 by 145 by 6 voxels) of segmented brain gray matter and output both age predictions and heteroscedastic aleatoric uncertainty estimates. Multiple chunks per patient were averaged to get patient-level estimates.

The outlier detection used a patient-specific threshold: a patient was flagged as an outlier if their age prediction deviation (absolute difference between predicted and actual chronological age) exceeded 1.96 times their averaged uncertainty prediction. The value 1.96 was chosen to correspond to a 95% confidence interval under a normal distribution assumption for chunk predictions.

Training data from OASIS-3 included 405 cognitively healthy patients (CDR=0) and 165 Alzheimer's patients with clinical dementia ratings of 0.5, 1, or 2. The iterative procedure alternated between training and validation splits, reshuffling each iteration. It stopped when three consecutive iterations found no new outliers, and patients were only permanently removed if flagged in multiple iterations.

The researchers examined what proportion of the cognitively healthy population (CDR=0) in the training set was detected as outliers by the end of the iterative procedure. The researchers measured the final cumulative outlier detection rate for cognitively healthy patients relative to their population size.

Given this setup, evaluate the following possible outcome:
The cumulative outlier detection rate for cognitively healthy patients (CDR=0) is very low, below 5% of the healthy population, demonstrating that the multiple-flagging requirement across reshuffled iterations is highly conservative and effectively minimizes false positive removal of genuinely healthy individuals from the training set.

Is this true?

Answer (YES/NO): NO